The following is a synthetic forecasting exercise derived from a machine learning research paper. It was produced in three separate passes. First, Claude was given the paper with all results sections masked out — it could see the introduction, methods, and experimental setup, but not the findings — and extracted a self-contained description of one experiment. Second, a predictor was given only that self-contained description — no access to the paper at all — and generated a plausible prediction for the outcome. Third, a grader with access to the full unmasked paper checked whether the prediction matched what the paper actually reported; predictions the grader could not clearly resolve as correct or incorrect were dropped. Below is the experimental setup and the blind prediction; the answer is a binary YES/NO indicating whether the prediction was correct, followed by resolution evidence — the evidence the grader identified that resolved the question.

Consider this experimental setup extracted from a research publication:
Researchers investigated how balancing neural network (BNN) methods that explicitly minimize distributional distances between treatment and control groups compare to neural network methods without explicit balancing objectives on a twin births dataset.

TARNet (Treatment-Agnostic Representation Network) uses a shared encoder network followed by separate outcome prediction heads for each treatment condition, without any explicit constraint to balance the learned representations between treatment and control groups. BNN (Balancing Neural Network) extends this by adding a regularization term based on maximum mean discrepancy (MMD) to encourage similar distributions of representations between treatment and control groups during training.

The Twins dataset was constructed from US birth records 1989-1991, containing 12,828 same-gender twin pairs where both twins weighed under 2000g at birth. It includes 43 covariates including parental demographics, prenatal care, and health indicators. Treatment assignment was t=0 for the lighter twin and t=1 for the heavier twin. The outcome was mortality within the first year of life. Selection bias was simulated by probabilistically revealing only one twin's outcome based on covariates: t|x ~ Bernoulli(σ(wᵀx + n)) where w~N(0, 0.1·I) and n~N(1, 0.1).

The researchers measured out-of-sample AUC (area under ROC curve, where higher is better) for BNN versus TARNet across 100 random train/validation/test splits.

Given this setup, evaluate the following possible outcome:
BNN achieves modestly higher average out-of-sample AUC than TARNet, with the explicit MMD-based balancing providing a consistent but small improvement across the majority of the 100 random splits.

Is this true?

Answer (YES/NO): NO